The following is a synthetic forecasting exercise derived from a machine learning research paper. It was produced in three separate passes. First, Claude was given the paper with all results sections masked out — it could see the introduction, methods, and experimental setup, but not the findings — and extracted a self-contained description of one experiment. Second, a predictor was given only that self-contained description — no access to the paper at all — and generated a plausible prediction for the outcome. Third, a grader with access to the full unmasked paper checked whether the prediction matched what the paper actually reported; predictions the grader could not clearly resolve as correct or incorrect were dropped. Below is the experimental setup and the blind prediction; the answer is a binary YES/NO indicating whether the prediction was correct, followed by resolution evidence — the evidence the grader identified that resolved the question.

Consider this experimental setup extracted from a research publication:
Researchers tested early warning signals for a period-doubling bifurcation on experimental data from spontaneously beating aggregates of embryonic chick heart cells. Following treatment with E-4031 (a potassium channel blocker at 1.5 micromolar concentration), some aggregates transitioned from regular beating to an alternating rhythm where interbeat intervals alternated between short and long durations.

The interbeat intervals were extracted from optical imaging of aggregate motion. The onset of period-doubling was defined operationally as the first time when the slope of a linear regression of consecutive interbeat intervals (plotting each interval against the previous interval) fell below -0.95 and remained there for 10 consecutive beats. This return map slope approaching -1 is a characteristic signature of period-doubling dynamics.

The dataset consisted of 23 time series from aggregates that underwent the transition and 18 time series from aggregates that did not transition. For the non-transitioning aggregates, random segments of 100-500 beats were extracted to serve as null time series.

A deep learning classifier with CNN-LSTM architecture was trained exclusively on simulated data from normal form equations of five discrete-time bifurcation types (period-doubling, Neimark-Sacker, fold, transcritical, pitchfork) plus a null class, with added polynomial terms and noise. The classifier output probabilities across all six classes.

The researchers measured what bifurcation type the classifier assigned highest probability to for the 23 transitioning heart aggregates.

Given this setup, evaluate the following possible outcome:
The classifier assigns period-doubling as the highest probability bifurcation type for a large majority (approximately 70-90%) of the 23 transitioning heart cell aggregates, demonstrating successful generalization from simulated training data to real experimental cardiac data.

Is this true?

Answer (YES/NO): NO